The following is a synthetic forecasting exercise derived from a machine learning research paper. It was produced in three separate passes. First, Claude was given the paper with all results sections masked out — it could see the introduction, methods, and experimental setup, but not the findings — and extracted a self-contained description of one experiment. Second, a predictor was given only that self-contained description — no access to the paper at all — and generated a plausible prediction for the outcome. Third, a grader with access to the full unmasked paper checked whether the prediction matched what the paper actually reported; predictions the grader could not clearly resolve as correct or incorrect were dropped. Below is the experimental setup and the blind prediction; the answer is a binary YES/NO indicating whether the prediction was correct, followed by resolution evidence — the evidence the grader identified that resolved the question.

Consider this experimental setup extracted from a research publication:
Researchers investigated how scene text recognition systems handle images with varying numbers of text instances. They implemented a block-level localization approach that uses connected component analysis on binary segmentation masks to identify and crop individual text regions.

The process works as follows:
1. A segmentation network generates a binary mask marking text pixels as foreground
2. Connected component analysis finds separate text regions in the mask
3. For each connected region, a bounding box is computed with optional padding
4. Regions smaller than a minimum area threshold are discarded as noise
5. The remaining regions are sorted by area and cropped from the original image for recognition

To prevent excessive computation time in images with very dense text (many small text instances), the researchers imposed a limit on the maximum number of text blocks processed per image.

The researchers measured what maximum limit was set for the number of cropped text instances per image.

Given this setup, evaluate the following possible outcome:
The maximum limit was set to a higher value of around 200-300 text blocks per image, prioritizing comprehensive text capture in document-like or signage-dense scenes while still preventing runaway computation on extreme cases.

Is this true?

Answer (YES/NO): NO